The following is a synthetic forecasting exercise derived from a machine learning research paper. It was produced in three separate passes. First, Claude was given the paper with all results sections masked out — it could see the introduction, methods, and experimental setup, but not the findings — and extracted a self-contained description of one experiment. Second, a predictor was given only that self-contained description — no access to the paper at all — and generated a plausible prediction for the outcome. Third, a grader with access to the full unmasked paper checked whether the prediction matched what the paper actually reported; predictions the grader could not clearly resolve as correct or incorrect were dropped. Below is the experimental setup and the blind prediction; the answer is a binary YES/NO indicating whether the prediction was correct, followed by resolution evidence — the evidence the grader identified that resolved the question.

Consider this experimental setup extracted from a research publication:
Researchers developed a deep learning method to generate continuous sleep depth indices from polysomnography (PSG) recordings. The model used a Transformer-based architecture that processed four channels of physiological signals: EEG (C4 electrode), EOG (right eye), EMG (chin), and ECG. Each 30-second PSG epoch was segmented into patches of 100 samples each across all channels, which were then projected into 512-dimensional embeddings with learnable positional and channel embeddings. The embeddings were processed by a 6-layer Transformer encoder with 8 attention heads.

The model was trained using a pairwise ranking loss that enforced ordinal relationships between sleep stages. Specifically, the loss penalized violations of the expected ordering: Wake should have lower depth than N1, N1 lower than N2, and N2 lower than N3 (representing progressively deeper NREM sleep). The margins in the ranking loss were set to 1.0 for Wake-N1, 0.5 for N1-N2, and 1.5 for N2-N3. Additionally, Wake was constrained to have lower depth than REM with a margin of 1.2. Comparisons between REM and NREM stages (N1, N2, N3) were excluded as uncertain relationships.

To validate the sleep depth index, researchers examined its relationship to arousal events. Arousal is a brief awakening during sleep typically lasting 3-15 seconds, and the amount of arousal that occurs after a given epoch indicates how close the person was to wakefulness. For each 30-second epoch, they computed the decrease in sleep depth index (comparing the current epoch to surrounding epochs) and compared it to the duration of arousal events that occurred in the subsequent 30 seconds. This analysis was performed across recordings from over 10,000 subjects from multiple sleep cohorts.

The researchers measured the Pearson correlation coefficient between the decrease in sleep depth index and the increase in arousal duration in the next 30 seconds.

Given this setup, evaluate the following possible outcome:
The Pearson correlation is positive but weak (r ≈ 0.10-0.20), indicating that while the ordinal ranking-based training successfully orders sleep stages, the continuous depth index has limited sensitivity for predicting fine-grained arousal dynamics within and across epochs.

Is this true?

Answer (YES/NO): NO